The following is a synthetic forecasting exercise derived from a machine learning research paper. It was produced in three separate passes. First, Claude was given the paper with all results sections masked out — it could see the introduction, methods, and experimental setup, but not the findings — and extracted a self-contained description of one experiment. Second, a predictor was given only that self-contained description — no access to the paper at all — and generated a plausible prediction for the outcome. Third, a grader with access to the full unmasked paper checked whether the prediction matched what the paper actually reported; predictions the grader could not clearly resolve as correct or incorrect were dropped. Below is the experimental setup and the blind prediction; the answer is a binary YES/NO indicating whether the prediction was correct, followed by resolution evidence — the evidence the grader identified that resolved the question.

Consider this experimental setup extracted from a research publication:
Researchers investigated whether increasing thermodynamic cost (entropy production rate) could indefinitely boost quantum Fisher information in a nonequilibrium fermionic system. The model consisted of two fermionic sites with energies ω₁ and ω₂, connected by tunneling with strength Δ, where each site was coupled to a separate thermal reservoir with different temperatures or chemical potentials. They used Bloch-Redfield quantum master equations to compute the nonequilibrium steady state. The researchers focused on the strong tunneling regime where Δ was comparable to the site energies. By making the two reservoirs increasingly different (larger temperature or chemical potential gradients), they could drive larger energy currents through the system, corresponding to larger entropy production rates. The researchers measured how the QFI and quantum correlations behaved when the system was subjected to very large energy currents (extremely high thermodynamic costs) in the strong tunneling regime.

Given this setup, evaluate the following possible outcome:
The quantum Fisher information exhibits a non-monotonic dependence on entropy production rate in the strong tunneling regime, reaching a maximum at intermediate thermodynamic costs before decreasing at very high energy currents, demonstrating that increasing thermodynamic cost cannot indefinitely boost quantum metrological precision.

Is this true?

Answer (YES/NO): YES